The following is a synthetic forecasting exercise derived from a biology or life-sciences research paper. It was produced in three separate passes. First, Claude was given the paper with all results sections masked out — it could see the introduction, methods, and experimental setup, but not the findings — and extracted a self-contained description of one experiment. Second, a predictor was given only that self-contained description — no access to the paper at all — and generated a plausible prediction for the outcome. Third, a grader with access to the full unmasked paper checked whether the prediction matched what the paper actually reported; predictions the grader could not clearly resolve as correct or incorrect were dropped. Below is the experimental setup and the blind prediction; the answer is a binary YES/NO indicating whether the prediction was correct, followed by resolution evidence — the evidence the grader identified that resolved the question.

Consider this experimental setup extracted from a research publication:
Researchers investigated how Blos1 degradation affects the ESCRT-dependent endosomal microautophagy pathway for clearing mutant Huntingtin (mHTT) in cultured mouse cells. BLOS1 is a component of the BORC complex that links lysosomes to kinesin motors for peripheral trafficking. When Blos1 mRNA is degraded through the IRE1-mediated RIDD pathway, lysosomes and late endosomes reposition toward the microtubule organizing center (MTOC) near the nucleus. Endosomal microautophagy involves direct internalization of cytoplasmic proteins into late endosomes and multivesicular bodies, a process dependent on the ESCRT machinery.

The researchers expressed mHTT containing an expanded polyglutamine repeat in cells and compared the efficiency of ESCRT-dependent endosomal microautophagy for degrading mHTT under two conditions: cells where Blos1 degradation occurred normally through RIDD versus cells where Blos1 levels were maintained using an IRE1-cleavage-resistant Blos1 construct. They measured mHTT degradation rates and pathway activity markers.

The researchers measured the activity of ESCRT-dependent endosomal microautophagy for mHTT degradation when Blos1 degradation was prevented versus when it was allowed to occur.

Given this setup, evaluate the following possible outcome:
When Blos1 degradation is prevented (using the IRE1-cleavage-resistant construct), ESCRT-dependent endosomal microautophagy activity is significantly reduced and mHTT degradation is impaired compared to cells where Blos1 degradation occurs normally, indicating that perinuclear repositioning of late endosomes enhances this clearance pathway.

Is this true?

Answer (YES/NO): YES